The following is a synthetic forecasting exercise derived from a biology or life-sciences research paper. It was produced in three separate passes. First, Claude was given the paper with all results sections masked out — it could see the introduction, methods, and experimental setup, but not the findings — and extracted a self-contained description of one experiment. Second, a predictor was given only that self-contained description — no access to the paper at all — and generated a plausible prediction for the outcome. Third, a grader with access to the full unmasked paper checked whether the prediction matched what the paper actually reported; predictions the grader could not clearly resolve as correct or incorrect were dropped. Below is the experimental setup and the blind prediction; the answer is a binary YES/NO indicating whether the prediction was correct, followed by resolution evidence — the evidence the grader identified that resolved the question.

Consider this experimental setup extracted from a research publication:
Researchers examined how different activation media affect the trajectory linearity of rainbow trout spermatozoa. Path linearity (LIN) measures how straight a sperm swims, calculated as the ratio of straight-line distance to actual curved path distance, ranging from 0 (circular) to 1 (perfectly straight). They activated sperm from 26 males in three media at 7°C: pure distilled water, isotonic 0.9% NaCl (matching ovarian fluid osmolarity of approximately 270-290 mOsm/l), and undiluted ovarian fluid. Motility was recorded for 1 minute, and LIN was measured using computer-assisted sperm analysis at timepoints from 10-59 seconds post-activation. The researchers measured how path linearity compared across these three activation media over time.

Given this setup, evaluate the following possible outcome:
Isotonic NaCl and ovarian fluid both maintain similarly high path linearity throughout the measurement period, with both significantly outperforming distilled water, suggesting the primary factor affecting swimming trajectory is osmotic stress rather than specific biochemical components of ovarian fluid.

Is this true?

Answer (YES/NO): NO